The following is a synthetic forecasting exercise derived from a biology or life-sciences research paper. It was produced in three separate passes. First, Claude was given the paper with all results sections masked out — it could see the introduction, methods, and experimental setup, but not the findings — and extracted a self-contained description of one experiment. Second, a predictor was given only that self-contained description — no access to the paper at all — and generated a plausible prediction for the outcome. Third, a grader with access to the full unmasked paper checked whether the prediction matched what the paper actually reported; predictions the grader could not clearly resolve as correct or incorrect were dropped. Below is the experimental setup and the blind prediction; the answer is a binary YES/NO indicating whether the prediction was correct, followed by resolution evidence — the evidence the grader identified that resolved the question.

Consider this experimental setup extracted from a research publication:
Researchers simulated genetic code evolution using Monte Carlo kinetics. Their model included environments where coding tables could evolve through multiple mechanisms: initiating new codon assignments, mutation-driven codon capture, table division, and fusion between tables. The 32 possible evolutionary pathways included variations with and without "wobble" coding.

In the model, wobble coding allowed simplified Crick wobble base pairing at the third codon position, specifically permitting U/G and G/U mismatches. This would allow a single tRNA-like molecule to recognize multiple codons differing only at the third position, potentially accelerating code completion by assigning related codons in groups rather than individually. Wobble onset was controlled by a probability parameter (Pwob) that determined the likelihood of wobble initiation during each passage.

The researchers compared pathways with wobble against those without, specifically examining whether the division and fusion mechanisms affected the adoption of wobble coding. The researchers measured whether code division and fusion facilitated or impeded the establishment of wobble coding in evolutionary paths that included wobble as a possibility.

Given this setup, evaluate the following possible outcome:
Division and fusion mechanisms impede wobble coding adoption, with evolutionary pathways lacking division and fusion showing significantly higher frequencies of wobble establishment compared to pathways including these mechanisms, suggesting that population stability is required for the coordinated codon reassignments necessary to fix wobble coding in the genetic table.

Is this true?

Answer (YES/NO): NO